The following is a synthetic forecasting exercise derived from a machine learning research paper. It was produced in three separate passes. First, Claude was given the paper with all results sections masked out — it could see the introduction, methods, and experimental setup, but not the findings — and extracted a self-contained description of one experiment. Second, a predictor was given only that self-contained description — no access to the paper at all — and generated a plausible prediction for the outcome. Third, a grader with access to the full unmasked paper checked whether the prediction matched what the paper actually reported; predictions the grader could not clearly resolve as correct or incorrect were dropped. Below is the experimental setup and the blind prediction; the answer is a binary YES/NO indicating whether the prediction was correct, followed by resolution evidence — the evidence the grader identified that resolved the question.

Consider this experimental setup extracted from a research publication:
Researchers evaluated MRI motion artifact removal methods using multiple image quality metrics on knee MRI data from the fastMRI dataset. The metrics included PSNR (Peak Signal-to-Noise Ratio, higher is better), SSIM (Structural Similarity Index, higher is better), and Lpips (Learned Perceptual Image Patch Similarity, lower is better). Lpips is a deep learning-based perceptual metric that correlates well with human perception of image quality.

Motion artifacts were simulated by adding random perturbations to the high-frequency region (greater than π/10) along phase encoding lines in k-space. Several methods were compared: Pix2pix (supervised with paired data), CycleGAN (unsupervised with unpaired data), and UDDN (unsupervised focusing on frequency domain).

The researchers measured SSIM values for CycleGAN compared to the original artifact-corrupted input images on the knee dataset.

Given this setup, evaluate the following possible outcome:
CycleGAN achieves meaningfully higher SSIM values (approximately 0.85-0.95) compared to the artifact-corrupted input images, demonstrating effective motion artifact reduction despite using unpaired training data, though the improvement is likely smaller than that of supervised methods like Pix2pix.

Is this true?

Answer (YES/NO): NO